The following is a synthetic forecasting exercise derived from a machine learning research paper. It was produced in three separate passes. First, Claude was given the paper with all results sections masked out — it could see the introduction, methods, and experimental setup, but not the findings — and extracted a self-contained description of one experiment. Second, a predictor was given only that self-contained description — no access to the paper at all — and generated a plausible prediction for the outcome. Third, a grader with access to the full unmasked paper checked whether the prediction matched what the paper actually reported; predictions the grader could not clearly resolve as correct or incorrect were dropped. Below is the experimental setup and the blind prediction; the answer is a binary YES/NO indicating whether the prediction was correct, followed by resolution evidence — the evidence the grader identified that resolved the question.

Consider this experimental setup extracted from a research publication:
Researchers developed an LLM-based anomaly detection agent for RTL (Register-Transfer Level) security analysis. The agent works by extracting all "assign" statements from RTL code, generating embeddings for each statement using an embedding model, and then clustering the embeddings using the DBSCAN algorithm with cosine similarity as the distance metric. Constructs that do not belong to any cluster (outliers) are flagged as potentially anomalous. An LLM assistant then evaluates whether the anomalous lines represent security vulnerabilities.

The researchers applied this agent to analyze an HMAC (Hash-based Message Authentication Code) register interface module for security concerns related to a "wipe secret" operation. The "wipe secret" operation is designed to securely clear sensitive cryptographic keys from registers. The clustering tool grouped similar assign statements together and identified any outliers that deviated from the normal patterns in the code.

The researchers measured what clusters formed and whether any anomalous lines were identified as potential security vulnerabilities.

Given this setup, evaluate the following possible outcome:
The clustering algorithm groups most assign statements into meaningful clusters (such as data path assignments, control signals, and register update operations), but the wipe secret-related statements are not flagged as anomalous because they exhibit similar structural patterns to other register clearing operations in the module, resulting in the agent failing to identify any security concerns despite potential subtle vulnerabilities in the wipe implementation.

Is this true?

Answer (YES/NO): NO